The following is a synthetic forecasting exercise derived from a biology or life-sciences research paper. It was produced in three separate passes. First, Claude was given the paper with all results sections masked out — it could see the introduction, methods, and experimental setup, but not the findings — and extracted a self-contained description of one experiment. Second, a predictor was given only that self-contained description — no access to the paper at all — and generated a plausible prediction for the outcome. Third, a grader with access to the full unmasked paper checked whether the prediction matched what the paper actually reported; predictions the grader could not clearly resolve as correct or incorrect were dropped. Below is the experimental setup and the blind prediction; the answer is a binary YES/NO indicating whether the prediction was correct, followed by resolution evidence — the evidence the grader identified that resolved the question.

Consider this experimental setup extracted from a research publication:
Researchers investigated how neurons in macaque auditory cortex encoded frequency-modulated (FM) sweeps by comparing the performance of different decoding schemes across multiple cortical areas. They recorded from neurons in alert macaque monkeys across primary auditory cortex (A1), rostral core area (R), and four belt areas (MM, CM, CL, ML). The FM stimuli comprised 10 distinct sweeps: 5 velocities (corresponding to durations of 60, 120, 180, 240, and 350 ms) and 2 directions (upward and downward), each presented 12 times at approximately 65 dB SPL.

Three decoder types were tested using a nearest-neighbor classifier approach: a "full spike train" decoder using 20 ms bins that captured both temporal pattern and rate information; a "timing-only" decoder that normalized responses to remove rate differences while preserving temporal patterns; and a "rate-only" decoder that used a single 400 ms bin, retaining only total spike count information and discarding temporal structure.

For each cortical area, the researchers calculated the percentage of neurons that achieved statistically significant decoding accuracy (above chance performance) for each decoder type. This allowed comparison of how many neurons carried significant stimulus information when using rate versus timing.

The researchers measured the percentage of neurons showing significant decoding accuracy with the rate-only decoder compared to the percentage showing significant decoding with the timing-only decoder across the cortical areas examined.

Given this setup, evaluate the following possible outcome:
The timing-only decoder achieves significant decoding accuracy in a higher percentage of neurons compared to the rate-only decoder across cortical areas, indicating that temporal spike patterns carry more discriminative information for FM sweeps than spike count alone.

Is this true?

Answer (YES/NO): YES